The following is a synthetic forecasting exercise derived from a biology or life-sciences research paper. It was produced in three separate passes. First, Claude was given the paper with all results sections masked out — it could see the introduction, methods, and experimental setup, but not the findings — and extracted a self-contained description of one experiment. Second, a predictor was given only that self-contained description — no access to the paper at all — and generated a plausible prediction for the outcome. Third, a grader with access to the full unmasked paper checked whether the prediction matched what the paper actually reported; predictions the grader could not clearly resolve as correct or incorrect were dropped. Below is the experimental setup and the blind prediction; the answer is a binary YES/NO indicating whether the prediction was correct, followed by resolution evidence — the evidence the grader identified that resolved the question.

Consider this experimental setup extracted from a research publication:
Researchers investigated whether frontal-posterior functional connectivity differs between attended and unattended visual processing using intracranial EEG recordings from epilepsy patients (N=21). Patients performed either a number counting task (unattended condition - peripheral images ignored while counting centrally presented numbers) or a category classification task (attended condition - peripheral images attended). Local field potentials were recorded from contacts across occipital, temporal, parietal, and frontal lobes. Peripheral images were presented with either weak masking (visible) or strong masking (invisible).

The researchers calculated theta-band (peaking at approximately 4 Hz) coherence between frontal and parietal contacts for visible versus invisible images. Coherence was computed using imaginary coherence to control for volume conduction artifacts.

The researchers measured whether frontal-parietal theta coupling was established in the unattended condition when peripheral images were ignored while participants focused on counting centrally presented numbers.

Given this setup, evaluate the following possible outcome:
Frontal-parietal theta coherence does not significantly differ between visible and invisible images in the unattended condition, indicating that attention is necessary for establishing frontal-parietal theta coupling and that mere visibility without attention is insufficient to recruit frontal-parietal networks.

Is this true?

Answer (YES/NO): YES